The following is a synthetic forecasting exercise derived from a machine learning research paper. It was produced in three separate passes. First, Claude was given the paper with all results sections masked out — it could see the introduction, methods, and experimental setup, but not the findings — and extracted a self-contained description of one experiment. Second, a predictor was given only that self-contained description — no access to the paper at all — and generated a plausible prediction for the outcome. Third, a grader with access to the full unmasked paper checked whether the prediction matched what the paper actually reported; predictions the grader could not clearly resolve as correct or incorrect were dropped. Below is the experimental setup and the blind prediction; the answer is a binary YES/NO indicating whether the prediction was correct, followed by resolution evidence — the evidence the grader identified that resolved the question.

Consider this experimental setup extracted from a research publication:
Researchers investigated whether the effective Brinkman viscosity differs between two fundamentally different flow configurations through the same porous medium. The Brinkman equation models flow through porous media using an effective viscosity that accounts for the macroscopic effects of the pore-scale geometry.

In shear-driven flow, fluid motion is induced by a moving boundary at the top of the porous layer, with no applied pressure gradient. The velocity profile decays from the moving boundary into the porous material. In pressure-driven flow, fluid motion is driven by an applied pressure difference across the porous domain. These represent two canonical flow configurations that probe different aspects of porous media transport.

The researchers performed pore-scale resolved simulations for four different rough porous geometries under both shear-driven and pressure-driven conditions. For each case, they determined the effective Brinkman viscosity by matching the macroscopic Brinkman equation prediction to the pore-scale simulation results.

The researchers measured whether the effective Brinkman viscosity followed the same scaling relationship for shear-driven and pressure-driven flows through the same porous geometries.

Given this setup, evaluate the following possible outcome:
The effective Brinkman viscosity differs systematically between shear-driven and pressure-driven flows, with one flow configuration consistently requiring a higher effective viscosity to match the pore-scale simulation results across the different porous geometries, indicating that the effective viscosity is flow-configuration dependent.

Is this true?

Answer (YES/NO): NO